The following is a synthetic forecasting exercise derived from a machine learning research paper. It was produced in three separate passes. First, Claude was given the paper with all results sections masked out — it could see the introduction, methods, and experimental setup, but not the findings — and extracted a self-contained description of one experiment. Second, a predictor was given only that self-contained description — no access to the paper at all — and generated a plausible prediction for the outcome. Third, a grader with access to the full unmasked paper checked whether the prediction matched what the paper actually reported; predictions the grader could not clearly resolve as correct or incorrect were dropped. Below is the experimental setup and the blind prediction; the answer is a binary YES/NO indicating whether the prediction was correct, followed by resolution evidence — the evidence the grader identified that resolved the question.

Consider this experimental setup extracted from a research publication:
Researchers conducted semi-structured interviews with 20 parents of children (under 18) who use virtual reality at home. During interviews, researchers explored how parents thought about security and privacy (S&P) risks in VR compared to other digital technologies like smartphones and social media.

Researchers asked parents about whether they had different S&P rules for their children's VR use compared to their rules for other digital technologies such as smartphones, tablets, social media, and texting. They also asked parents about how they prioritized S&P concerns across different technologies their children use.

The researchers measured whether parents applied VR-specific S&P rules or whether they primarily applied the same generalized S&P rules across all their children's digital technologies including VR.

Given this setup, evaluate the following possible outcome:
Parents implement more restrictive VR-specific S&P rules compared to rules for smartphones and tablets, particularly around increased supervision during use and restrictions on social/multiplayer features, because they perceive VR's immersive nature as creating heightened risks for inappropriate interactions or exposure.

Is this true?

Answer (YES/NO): NO